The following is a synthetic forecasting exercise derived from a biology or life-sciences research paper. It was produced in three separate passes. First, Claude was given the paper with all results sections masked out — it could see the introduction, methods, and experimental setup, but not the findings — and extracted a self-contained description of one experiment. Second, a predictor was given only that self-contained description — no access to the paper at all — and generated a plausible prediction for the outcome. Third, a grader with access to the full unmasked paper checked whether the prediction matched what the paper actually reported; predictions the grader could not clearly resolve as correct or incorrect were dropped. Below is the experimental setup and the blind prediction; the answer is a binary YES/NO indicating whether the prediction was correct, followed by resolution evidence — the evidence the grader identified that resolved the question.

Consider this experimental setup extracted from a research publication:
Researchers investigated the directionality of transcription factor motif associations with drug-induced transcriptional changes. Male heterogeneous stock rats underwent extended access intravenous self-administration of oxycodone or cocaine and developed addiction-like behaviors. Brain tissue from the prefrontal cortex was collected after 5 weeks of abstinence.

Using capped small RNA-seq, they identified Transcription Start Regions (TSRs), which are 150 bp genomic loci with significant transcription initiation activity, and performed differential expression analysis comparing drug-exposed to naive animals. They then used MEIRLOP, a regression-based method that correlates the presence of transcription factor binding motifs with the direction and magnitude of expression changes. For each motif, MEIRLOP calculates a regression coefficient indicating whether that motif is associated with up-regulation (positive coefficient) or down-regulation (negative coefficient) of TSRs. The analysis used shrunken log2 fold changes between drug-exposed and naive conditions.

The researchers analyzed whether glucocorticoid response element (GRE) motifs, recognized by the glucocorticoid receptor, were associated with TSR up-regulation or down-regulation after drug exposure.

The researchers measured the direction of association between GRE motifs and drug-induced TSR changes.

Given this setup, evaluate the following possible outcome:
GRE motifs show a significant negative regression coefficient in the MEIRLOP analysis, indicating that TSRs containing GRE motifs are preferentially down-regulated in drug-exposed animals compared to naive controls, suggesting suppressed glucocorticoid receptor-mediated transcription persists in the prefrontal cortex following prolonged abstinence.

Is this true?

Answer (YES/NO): YES